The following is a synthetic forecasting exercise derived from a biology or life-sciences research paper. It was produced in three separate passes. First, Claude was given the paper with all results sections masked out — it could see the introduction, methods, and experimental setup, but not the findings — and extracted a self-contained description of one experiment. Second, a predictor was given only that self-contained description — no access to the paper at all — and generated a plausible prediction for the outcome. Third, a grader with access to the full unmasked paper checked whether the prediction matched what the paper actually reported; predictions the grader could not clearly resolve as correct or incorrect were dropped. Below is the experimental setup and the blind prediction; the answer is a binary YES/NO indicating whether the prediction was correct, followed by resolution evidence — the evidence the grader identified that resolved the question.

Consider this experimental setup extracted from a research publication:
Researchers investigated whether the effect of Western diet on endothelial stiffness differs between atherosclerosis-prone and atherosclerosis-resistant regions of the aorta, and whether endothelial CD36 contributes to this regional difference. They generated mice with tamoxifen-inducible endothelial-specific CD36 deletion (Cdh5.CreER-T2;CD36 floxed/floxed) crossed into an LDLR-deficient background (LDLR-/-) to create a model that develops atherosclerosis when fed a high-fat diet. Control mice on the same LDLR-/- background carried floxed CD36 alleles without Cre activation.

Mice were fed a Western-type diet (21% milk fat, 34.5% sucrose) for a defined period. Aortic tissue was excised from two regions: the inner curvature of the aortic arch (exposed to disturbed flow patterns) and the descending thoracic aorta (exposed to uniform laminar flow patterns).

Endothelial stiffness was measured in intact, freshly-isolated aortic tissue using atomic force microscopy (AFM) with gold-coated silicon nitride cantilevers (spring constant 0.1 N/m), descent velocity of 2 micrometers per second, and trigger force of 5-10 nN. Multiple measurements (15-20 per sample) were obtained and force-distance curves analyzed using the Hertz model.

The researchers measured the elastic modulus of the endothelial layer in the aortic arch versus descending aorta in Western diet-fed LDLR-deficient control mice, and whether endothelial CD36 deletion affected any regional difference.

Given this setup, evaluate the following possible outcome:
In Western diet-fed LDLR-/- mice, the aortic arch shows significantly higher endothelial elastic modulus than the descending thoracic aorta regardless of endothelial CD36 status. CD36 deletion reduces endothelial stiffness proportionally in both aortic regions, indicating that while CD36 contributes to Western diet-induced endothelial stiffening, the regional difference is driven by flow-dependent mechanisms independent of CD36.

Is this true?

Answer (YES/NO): NO